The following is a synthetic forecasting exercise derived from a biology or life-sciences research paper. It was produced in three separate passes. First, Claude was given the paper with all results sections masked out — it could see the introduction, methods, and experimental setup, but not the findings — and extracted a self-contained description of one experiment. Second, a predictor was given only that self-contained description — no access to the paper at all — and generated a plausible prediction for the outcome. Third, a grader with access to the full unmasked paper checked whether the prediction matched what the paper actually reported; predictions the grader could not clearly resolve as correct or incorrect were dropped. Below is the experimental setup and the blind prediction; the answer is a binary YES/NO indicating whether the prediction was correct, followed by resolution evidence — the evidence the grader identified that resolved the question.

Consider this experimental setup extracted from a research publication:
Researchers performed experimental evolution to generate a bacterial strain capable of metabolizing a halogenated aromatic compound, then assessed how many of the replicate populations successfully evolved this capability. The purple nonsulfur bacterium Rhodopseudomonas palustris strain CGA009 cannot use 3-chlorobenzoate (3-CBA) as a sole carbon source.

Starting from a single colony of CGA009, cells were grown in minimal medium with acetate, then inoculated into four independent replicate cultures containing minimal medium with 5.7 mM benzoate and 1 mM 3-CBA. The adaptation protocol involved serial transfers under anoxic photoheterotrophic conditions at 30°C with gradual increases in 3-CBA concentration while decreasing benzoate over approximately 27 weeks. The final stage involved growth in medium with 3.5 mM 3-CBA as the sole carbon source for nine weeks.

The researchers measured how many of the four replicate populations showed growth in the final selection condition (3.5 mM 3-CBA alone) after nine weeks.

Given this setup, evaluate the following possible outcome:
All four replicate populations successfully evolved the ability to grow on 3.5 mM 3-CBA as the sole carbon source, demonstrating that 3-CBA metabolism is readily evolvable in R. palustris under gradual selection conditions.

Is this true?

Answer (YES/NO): NO